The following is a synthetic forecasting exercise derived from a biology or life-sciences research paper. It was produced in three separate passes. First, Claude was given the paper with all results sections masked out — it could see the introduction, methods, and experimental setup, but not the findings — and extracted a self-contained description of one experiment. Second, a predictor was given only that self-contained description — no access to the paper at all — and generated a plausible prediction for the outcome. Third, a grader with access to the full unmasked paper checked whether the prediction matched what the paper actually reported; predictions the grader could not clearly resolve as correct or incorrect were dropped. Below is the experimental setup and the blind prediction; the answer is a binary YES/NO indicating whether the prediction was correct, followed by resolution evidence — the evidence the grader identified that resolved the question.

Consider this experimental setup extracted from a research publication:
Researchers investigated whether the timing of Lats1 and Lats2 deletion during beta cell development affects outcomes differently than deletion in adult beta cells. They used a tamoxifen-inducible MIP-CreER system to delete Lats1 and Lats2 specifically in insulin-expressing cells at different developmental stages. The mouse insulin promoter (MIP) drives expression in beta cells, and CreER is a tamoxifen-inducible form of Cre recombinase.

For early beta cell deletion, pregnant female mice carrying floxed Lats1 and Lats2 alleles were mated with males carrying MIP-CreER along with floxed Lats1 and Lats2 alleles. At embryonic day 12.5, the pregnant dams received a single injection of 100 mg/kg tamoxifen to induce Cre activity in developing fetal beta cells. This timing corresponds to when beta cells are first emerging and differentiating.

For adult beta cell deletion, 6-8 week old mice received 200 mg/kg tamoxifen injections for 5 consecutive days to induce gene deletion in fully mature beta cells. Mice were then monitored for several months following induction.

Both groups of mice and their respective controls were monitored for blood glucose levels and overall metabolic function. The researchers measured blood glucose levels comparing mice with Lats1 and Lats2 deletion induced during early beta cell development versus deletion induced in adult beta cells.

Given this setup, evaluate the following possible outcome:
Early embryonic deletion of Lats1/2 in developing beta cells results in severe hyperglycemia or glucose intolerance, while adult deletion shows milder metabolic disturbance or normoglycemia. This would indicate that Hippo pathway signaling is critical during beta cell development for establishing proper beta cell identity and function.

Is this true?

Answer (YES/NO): NO